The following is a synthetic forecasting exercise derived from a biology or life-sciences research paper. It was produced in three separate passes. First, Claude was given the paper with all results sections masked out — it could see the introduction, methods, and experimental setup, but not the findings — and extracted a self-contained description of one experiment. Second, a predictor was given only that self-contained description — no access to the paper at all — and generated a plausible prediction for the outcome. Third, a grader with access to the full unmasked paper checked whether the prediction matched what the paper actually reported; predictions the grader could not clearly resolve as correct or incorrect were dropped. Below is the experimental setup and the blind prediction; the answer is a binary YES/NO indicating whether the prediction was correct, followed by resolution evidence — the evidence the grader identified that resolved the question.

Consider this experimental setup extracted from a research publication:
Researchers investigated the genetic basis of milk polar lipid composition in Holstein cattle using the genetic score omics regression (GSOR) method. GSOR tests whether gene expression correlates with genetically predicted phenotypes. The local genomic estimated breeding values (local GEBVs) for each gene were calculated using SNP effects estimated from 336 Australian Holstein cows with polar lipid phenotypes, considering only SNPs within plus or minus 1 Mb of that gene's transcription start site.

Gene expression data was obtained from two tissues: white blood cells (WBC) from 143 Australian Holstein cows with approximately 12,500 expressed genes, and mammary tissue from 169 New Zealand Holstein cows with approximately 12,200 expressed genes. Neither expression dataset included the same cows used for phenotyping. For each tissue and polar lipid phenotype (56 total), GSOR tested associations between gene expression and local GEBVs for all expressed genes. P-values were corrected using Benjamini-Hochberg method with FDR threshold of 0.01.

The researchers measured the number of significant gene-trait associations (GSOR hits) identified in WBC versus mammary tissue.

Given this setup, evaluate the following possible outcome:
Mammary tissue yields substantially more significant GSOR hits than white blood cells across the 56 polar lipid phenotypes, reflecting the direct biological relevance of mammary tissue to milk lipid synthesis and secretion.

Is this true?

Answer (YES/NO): NO